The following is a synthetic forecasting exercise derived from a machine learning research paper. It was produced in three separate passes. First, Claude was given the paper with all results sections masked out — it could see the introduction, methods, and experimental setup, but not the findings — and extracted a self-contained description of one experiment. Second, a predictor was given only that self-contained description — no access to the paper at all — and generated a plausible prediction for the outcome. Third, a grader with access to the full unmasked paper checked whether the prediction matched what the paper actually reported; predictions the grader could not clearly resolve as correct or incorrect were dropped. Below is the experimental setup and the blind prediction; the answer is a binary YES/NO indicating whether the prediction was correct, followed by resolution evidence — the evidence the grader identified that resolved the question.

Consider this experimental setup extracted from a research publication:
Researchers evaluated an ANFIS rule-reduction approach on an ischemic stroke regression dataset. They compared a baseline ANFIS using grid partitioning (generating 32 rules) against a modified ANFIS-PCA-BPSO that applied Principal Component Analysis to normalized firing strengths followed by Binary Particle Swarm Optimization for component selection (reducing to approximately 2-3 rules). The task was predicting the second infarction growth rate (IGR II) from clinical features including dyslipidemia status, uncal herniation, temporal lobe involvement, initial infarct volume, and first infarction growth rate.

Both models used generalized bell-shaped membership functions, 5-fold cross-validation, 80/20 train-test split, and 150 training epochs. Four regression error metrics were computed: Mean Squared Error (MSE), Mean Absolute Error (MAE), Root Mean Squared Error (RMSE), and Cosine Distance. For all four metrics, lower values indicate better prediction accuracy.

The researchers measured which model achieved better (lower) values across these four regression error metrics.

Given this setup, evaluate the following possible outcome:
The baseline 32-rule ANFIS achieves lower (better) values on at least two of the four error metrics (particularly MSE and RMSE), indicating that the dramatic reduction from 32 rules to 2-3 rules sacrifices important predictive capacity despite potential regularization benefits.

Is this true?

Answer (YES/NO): YES